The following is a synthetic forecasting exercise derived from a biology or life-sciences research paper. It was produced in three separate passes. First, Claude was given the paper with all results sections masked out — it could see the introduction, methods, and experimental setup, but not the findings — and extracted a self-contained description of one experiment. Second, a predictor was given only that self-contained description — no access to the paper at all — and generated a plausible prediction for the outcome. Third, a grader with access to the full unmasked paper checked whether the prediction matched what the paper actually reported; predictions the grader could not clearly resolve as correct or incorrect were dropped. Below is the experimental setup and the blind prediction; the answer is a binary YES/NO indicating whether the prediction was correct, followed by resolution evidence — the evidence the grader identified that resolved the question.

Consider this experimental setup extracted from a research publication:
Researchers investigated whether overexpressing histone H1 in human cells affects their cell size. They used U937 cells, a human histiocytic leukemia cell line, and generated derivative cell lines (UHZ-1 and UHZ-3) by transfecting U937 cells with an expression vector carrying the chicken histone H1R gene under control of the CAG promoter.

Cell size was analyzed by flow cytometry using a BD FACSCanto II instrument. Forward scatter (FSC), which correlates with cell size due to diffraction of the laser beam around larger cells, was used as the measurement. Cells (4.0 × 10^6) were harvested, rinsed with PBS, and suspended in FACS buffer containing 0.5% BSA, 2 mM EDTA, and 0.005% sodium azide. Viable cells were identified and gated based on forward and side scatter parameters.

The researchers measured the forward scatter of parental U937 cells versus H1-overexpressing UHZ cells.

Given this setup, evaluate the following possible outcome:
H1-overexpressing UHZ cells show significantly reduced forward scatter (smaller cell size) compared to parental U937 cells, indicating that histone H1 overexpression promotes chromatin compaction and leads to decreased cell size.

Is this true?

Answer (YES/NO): YES